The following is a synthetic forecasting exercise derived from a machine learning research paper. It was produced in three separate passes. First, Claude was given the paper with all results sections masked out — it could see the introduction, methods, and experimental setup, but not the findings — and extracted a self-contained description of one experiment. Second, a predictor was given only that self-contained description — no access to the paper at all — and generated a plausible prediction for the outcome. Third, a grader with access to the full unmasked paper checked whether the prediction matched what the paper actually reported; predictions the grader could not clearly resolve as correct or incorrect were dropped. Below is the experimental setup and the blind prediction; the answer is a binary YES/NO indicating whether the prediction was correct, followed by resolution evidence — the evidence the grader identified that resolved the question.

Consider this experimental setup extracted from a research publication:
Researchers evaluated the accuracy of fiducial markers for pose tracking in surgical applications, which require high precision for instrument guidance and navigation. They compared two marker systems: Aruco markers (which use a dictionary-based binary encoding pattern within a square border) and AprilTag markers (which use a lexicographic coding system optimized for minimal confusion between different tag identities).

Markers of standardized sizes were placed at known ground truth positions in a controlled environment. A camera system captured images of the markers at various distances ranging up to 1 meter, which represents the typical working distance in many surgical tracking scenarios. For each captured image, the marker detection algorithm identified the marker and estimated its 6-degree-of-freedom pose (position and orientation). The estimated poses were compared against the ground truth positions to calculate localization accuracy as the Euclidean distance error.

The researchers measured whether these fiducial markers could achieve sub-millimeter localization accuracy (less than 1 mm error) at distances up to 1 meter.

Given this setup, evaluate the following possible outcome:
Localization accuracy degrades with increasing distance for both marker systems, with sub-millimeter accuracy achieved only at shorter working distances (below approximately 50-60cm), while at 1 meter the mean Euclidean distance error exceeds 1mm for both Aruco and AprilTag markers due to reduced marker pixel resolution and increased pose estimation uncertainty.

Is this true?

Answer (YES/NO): NO